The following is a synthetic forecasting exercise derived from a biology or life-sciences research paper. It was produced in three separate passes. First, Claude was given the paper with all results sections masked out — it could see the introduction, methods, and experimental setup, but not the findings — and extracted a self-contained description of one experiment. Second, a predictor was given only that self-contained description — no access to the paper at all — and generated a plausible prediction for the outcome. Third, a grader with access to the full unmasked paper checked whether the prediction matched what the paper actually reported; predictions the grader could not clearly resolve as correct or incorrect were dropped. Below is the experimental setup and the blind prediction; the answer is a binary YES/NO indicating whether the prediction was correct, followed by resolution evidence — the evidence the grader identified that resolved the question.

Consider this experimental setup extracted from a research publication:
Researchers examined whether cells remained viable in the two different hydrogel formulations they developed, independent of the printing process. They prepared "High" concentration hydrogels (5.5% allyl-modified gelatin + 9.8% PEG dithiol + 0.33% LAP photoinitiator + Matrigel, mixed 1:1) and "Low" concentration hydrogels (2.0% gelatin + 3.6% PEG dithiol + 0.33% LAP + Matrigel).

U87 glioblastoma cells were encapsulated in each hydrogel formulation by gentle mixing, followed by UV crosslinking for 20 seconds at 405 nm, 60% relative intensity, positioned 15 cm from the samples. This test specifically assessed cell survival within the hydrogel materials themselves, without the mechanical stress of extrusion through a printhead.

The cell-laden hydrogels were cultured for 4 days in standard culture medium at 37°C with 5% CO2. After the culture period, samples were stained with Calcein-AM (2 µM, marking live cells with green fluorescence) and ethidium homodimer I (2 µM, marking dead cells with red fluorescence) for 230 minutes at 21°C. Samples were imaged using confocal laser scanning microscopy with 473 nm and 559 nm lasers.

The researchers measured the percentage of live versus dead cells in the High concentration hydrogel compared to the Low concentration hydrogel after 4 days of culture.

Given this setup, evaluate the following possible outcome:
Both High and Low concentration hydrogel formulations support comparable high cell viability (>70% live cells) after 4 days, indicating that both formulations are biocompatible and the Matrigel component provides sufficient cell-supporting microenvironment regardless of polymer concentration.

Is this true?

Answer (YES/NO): YES